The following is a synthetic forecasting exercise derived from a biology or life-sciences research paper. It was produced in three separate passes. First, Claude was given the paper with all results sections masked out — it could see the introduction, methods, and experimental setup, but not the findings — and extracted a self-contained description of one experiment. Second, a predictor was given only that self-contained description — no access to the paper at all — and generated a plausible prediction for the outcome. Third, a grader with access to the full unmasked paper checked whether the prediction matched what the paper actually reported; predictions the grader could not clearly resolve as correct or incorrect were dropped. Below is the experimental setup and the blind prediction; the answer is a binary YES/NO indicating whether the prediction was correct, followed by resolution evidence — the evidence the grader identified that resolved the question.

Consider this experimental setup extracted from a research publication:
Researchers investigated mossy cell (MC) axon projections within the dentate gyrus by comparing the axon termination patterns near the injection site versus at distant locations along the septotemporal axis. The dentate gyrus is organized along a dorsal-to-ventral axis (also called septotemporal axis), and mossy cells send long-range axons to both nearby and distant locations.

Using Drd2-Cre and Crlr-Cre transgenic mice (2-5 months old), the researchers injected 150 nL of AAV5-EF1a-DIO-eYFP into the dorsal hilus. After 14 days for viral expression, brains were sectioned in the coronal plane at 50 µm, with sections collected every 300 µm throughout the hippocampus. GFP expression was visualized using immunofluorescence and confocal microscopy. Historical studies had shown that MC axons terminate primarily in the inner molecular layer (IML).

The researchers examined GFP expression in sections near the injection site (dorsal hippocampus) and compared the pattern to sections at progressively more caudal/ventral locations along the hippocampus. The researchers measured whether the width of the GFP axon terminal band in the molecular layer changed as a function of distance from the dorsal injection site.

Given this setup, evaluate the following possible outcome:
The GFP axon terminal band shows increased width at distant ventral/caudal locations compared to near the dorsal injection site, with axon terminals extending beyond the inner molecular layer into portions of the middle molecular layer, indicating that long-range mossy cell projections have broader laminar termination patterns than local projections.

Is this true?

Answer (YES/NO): NO